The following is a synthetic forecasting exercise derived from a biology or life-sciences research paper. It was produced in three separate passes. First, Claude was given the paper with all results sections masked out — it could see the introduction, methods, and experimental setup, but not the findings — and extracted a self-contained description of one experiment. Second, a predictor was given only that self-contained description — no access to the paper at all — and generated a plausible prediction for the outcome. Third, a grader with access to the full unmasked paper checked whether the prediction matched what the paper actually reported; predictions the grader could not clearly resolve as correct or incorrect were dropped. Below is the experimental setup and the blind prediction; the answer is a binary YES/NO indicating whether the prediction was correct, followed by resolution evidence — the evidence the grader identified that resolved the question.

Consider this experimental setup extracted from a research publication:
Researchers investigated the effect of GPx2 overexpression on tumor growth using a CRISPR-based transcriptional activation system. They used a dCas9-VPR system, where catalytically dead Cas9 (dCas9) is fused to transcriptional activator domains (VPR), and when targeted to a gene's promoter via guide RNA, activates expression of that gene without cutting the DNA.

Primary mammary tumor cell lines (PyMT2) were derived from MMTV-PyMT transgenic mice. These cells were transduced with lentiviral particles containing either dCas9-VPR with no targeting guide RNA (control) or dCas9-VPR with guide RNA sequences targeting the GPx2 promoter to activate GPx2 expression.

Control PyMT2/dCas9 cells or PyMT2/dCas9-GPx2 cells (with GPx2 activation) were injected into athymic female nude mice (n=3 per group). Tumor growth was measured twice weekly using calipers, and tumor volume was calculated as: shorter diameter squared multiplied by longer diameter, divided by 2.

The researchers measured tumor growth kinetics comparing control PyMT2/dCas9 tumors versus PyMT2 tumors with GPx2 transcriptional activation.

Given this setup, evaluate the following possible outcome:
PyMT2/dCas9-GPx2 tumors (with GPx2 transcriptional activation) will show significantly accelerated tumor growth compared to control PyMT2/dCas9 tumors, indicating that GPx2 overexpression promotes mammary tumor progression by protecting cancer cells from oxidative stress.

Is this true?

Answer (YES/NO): NO